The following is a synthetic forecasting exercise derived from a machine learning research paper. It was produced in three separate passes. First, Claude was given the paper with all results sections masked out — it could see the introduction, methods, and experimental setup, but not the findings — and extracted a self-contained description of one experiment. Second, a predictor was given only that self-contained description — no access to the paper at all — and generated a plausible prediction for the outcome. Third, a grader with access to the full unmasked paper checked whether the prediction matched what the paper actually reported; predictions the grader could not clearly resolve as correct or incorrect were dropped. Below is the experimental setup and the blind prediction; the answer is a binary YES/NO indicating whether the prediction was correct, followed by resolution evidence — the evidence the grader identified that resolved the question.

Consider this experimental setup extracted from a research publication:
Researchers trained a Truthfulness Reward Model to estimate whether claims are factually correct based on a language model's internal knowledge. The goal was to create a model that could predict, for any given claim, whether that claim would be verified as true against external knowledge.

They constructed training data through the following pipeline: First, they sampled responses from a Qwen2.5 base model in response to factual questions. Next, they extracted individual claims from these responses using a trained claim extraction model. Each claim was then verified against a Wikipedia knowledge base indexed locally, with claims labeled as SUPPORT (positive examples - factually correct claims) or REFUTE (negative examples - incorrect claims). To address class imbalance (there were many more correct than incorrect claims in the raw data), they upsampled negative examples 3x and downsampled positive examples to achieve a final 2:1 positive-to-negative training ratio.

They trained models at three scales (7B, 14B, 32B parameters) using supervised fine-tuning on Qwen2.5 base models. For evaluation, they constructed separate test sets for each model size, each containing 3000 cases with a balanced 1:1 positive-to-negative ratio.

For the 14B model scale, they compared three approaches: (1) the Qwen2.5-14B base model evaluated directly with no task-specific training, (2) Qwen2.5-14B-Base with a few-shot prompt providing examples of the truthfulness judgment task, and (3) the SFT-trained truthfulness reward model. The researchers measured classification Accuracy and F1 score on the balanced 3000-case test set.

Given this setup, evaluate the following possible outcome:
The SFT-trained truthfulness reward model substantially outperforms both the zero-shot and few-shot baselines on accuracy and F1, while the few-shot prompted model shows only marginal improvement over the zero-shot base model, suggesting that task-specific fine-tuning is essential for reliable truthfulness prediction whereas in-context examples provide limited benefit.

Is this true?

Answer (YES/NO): NO